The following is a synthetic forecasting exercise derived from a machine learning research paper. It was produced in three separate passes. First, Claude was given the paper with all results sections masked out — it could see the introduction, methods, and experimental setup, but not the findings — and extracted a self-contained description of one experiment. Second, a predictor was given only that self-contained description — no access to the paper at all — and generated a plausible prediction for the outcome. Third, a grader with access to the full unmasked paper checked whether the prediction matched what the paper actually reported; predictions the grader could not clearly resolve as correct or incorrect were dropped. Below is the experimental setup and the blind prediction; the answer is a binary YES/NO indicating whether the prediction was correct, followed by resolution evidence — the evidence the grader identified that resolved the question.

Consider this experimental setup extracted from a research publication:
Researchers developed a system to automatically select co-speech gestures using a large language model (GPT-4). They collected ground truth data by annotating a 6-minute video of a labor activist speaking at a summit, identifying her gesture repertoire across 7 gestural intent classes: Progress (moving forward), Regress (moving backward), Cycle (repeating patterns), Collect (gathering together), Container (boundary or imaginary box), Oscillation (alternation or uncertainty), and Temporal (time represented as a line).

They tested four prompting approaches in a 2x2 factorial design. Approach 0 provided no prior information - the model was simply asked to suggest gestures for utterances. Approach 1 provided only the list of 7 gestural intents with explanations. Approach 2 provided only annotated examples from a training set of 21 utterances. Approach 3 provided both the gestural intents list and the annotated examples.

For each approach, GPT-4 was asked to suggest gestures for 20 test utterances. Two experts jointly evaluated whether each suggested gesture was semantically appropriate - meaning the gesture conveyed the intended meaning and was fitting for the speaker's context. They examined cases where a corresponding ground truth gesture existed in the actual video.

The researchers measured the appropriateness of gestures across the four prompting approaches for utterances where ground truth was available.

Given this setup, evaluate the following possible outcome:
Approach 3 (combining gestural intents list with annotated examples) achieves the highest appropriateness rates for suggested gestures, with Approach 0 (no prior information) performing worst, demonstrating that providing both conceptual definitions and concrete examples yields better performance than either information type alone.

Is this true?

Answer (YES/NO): YES